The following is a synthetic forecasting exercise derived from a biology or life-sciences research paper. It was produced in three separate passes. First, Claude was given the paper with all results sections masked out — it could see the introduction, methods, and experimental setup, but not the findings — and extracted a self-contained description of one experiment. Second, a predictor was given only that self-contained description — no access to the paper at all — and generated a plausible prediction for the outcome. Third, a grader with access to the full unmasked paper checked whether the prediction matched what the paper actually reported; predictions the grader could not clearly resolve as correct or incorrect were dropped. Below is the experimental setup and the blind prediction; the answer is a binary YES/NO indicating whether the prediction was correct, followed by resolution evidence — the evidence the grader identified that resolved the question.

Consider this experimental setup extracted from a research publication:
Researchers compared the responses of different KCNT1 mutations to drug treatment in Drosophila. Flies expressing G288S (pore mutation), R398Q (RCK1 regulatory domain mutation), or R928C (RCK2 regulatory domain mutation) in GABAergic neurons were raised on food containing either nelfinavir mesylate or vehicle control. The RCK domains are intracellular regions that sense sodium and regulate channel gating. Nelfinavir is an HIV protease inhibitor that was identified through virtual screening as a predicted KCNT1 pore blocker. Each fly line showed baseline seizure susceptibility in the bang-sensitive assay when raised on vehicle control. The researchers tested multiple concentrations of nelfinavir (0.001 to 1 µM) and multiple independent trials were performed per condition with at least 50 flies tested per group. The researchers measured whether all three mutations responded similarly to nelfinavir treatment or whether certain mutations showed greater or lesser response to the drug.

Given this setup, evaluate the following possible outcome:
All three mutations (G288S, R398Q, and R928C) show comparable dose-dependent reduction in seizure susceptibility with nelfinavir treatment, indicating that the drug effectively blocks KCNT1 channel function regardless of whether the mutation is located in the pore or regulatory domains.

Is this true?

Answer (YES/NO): YES